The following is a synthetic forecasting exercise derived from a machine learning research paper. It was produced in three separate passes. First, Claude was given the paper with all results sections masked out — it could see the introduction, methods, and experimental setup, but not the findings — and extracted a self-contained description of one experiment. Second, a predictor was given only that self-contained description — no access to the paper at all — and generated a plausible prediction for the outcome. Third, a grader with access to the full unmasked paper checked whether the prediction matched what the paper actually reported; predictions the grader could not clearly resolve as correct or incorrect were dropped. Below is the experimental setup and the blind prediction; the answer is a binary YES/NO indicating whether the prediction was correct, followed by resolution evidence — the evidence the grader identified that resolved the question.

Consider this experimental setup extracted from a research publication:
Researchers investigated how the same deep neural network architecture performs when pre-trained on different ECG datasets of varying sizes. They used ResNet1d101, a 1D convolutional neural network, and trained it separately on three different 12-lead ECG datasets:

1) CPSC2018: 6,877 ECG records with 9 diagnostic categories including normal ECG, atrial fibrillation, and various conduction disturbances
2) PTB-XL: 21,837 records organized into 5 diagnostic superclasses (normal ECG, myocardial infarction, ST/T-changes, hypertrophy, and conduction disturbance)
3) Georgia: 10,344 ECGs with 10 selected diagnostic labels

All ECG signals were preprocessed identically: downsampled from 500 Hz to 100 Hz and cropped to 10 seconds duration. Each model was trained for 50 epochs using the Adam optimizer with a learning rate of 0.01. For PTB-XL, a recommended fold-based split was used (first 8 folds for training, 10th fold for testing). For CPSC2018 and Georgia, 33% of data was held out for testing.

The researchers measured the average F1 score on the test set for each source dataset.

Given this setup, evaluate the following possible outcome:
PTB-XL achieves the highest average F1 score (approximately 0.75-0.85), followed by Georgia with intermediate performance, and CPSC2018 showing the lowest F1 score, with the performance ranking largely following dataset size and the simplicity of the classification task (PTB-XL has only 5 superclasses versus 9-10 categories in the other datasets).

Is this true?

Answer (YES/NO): NO